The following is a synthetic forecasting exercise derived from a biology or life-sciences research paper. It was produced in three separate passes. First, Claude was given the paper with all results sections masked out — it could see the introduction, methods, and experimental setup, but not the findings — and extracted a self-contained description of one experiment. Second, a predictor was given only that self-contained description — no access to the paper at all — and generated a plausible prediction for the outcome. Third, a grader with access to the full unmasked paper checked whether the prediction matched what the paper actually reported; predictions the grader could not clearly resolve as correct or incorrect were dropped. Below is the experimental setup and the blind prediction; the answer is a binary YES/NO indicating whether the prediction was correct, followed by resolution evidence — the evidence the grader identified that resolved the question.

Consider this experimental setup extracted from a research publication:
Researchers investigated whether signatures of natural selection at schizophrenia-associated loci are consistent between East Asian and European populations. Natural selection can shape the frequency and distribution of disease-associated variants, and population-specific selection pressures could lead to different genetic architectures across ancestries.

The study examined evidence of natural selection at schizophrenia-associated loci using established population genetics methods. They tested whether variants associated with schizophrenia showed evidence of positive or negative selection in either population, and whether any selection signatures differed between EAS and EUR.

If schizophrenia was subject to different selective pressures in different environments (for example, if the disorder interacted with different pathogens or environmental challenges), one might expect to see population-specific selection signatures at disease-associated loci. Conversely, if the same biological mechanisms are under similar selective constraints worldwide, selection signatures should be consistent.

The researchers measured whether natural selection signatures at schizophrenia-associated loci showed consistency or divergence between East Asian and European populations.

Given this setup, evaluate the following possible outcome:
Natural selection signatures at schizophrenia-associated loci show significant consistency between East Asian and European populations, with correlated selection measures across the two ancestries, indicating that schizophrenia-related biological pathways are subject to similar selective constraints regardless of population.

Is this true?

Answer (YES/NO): YES